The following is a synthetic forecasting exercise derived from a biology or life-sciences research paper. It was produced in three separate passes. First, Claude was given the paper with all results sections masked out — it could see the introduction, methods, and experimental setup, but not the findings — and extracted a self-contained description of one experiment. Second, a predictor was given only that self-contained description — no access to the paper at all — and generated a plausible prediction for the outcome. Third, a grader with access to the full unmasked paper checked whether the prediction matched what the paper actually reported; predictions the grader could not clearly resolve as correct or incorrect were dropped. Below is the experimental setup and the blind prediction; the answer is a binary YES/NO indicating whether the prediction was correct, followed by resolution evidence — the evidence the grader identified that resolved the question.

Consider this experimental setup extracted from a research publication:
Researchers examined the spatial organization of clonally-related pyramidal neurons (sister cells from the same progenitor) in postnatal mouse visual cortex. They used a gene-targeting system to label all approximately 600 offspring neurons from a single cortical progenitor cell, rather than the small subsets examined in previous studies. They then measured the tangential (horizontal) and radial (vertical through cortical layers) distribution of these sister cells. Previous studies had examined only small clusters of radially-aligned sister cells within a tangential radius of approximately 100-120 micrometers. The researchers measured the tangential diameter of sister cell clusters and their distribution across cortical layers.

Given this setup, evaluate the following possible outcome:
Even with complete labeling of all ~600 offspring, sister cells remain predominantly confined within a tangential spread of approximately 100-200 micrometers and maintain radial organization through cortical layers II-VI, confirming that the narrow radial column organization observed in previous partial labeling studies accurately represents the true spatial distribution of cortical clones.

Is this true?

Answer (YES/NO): NO